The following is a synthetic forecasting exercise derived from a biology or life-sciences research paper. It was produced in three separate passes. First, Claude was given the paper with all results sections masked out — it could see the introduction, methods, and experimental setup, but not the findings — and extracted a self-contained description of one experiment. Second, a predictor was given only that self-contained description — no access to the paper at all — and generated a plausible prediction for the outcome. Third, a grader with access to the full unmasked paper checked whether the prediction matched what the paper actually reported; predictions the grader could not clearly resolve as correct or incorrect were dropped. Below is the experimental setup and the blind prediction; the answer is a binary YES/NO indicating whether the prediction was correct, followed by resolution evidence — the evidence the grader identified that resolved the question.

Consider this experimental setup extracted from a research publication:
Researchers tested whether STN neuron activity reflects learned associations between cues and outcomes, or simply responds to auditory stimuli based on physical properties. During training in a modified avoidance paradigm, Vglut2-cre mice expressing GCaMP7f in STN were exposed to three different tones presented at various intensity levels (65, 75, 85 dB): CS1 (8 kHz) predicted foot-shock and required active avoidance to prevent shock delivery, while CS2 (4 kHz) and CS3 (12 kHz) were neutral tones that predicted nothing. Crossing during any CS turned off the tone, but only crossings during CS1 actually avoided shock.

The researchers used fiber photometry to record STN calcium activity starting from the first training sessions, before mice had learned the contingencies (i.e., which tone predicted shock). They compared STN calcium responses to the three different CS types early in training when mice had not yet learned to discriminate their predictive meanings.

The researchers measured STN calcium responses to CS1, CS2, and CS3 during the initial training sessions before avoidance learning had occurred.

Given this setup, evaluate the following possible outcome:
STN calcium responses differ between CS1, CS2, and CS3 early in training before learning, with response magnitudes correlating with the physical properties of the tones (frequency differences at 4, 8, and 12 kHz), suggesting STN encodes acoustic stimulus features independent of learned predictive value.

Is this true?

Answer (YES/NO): YES